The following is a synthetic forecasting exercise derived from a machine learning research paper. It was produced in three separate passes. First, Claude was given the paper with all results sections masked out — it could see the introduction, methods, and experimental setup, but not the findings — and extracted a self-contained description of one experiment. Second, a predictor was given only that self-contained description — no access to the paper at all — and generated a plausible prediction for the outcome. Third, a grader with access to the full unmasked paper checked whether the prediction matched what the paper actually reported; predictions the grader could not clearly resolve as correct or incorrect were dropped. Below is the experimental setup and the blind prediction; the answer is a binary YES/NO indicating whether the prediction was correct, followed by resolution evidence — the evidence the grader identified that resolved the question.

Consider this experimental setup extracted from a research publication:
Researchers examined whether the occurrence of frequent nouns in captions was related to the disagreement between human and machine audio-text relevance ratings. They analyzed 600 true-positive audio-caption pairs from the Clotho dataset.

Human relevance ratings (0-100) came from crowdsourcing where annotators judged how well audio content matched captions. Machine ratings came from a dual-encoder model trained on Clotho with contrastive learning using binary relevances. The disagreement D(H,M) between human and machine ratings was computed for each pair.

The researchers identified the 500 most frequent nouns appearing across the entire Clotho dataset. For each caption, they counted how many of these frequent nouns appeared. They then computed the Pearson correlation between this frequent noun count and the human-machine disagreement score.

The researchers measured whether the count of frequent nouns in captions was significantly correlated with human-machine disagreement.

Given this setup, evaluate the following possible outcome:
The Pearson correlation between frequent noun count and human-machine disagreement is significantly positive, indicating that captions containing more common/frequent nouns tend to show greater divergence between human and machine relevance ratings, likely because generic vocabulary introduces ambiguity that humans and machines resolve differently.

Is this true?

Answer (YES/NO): YES